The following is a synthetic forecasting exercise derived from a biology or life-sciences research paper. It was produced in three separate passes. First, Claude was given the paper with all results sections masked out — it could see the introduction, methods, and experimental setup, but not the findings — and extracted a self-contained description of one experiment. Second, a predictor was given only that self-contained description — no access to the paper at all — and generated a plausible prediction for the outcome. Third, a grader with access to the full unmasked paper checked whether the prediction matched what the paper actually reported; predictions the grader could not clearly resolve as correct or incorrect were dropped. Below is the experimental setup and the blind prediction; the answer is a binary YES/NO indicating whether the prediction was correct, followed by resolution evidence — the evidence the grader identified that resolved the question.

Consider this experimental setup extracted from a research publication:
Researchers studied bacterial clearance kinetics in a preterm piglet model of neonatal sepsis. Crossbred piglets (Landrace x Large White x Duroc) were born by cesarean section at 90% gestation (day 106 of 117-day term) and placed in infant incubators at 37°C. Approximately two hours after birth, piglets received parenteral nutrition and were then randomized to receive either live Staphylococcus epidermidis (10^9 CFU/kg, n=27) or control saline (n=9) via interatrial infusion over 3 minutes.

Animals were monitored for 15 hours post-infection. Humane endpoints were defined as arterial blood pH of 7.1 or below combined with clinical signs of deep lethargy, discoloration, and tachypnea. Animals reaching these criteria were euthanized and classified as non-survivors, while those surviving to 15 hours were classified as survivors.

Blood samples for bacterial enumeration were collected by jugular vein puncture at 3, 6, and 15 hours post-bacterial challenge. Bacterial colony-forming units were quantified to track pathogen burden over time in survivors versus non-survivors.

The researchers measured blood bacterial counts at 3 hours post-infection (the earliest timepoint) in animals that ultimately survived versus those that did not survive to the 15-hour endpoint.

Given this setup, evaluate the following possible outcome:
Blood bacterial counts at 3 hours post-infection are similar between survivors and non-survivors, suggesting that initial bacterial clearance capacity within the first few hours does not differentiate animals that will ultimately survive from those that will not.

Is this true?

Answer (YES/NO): NO